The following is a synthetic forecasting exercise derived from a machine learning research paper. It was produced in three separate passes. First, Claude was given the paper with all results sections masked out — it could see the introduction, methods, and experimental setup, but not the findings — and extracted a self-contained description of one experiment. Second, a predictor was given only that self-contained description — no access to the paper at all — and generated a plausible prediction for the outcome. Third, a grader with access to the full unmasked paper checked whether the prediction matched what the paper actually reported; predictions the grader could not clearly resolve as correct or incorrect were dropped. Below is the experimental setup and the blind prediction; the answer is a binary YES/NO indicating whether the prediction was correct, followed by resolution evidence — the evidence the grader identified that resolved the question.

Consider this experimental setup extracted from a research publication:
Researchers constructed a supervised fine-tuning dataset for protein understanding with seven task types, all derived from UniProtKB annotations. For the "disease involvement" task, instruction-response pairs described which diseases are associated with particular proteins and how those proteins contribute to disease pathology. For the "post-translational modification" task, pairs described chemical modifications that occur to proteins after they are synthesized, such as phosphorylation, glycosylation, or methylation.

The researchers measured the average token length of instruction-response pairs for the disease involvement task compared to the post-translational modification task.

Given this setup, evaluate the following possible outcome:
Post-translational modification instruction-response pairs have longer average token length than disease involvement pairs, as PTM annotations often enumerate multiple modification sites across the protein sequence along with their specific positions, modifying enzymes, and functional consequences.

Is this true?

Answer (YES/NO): NO